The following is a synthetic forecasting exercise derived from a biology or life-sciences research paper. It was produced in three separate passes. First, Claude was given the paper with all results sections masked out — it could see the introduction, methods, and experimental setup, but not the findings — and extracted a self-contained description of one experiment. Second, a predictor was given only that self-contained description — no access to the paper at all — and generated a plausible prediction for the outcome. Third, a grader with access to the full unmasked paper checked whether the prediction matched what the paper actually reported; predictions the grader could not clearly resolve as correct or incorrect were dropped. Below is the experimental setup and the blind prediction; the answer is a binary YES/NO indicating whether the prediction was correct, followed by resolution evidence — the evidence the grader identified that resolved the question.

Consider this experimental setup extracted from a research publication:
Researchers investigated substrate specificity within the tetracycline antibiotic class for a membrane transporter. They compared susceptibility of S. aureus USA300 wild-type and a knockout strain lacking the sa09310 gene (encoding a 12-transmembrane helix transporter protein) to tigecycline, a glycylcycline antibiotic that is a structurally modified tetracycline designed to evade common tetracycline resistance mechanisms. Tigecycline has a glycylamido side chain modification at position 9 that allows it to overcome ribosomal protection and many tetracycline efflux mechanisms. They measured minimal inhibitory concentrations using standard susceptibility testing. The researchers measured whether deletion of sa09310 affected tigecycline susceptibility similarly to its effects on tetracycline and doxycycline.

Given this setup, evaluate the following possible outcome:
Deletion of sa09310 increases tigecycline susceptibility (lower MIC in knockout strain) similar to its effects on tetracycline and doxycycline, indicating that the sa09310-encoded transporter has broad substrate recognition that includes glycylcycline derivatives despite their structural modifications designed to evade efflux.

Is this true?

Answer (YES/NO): NO